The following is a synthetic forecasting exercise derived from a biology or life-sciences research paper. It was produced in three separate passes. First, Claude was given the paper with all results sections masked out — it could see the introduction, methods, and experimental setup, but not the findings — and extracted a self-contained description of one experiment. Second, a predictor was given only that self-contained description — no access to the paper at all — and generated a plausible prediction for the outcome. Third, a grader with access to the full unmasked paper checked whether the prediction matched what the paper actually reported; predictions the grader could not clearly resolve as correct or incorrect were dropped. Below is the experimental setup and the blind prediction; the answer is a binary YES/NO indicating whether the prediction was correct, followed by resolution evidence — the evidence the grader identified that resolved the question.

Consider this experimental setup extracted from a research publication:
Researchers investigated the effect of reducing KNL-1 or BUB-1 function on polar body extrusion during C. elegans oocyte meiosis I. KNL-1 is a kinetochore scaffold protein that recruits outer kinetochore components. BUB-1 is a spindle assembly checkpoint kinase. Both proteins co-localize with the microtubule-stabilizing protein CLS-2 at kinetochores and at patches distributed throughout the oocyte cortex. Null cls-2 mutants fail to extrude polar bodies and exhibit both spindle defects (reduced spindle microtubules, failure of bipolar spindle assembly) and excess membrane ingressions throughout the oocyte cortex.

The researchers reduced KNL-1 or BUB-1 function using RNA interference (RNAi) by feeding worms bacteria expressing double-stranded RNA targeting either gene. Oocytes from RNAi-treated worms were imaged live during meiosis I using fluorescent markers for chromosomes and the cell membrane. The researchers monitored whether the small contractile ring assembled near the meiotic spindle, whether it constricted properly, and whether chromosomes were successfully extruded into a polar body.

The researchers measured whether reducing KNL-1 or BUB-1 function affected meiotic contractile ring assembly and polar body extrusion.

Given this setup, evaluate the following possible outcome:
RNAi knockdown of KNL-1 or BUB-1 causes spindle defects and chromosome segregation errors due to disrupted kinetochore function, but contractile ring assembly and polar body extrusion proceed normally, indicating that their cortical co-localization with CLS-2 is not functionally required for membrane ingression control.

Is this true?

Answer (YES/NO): NO